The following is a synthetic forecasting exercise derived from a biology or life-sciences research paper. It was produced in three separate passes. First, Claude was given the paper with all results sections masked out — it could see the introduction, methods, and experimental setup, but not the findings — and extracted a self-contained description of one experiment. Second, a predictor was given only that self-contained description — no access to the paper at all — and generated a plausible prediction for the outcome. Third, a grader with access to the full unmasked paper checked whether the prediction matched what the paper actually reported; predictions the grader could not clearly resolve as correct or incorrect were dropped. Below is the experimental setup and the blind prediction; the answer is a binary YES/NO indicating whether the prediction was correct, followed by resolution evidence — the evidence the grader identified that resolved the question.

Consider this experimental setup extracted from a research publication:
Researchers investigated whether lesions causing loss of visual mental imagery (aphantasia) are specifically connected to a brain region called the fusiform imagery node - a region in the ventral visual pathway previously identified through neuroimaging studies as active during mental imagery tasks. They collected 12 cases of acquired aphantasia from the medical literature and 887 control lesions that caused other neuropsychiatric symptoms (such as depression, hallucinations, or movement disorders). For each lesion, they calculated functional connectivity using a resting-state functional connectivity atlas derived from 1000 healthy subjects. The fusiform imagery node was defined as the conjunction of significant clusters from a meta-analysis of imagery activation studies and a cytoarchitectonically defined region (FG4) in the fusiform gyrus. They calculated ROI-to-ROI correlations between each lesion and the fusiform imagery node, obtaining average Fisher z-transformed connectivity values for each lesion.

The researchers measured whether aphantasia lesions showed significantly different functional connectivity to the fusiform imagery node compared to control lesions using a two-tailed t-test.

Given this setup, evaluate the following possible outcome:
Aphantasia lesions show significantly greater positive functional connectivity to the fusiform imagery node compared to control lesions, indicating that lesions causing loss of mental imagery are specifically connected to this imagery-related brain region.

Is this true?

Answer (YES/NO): YES